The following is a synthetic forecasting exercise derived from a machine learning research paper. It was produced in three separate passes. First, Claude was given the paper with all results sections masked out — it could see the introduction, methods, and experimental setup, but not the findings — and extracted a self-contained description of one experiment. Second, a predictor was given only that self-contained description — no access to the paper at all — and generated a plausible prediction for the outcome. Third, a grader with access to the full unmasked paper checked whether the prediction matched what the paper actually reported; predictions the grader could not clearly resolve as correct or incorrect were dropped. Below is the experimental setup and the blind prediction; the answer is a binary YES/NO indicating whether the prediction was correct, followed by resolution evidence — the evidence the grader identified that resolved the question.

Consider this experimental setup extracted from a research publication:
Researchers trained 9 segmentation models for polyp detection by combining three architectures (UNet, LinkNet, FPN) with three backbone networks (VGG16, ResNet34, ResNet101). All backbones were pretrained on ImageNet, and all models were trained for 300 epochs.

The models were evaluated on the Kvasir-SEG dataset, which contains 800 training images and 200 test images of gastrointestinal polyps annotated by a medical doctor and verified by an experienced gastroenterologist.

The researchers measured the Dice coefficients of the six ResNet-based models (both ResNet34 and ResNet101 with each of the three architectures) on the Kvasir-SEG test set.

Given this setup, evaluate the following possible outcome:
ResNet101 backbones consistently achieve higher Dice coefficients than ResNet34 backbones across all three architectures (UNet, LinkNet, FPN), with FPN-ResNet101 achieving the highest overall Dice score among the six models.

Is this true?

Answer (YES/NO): NO